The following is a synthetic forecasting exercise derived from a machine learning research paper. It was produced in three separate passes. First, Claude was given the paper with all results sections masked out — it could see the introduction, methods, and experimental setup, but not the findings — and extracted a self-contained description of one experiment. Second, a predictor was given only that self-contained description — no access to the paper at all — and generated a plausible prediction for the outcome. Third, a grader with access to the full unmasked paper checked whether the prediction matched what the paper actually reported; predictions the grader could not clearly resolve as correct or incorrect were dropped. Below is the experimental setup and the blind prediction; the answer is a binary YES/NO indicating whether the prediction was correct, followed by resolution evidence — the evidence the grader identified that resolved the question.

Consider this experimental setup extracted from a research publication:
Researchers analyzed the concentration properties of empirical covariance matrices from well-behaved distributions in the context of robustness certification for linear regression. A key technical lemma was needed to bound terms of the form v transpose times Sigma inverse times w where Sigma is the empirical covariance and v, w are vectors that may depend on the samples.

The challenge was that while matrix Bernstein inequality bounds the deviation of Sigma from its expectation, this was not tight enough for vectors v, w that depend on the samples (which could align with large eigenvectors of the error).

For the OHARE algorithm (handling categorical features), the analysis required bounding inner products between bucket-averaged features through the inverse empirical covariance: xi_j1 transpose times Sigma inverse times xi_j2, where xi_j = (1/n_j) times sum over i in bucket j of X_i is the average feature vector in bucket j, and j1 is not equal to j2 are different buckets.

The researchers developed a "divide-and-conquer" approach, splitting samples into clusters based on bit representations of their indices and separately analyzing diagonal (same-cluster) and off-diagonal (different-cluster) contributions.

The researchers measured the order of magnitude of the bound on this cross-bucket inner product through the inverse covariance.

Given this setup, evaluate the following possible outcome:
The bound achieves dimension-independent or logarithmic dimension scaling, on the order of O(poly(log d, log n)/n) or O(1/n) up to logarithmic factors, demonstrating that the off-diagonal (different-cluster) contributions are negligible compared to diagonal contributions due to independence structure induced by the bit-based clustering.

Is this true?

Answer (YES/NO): NO